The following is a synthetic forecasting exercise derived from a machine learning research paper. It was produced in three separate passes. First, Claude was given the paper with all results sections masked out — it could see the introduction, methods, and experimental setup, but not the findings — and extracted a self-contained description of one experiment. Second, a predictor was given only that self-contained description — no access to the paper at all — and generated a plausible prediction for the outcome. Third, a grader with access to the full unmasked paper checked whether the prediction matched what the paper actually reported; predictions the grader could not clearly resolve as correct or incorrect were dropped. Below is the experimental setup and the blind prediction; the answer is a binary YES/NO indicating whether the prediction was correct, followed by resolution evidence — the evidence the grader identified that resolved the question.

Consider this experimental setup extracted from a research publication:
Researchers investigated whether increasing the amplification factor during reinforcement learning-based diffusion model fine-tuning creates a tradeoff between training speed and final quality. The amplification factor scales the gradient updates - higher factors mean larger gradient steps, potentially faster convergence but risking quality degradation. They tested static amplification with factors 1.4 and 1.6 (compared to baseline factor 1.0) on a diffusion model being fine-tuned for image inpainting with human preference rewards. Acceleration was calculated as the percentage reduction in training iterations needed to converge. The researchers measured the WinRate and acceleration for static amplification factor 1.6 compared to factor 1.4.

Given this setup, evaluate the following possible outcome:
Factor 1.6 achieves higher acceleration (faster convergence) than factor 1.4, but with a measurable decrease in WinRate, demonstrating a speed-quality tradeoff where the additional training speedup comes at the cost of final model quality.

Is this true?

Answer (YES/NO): YES